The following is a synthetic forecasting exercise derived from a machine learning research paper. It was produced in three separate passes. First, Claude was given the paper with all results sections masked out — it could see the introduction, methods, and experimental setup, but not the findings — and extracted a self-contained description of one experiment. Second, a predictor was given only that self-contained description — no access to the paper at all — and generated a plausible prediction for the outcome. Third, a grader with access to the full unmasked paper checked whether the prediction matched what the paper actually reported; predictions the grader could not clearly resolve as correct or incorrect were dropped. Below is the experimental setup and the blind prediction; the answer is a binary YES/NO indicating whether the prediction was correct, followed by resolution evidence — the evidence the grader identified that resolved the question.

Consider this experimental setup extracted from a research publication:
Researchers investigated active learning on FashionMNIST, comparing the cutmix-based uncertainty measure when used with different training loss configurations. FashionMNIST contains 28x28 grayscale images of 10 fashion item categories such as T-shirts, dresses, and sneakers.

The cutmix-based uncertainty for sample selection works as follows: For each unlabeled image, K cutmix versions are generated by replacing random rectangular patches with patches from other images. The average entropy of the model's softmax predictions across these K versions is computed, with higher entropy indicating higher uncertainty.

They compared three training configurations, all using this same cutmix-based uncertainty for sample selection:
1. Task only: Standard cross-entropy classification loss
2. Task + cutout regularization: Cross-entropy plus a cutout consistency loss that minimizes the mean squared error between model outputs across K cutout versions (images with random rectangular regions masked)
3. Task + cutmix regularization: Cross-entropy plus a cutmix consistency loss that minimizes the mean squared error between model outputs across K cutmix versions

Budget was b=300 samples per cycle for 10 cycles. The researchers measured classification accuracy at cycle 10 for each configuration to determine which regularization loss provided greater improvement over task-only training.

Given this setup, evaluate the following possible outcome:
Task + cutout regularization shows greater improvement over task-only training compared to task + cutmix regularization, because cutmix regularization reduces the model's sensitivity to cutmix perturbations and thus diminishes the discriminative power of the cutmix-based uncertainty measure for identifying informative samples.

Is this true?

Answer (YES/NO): YES